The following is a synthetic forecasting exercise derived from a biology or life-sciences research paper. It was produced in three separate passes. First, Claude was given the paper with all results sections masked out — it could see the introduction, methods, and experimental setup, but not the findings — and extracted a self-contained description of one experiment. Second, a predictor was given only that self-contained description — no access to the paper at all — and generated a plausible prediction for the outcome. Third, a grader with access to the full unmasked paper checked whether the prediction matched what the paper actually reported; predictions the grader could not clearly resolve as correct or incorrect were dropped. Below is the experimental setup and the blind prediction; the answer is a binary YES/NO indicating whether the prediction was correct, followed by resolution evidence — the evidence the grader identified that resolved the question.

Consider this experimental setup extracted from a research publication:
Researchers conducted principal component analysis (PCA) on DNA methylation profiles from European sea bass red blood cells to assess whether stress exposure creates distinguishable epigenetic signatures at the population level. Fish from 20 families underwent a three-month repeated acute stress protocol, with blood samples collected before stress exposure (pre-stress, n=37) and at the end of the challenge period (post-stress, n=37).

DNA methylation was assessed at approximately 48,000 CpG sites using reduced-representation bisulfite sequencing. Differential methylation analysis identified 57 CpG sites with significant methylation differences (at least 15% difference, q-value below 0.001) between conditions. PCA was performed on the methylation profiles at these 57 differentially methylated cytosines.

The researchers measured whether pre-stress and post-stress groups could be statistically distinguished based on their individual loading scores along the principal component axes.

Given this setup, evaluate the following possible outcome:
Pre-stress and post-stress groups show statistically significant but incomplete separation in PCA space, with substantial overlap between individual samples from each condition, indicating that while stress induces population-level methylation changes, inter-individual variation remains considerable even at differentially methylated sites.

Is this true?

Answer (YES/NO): YES